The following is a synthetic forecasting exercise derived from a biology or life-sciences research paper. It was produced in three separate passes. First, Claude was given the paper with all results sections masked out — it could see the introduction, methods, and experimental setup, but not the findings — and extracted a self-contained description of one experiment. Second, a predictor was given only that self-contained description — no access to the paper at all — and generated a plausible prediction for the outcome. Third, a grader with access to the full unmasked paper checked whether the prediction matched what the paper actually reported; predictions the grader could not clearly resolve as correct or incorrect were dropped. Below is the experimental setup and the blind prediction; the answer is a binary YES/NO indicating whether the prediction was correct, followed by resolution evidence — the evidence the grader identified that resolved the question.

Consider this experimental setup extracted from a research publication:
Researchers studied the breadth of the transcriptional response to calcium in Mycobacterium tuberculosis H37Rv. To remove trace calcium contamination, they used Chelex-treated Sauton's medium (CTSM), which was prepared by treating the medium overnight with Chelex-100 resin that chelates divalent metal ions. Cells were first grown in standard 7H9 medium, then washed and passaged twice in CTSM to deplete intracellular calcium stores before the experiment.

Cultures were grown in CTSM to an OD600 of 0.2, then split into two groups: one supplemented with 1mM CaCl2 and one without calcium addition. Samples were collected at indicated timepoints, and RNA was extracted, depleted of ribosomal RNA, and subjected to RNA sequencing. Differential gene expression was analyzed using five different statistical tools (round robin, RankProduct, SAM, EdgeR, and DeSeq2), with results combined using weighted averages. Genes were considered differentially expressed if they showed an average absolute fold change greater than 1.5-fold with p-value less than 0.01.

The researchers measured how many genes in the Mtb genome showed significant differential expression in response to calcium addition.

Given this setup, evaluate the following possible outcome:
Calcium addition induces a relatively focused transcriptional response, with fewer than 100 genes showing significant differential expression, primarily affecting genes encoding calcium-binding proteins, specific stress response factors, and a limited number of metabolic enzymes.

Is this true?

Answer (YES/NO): NO